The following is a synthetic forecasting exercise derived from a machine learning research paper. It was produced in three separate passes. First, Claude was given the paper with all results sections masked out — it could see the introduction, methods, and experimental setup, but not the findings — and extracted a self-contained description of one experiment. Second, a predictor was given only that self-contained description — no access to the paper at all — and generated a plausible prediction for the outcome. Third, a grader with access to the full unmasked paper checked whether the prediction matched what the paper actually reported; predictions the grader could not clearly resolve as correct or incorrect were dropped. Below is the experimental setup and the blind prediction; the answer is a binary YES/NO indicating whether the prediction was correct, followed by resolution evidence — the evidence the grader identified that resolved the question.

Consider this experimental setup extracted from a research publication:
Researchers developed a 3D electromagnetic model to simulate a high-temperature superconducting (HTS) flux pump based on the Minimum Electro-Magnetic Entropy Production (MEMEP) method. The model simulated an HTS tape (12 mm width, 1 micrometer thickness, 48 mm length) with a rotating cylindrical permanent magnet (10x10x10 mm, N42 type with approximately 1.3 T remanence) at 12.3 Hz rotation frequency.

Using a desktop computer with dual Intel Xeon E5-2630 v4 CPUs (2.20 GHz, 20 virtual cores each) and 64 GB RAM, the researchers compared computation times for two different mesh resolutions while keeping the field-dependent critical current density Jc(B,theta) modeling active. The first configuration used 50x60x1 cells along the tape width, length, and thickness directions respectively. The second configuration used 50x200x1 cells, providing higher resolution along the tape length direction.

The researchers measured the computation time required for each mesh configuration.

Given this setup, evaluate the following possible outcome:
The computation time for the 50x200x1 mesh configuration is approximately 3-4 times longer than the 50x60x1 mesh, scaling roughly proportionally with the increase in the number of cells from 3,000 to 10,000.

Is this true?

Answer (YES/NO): NO